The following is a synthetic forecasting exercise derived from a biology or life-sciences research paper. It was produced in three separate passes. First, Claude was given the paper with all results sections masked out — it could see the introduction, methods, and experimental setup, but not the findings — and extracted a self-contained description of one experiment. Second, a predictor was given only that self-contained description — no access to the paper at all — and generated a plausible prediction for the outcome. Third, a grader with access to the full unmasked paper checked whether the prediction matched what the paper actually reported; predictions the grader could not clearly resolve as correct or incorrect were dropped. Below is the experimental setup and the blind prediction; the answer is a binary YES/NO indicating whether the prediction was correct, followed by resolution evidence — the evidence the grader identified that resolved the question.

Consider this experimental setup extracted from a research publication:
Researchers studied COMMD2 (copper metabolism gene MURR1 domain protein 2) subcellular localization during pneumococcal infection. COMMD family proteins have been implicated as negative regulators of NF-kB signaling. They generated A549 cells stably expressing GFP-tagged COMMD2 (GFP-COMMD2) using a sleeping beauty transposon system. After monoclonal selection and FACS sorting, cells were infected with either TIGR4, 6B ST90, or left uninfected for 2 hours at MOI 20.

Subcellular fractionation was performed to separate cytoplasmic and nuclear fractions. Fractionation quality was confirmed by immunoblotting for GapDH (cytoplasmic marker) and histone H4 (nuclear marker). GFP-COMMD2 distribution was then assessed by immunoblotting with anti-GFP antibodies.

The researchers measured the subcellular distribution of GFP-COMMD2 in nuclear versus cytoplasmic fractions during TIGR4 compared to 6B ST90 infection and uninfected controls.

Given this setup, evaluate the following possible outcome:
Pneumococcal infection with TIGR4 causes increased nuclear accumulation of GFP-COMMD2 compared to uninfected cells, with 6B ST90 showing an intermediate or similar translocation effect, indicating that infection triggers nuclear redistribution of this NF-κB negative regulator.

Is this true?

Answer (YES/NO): NO